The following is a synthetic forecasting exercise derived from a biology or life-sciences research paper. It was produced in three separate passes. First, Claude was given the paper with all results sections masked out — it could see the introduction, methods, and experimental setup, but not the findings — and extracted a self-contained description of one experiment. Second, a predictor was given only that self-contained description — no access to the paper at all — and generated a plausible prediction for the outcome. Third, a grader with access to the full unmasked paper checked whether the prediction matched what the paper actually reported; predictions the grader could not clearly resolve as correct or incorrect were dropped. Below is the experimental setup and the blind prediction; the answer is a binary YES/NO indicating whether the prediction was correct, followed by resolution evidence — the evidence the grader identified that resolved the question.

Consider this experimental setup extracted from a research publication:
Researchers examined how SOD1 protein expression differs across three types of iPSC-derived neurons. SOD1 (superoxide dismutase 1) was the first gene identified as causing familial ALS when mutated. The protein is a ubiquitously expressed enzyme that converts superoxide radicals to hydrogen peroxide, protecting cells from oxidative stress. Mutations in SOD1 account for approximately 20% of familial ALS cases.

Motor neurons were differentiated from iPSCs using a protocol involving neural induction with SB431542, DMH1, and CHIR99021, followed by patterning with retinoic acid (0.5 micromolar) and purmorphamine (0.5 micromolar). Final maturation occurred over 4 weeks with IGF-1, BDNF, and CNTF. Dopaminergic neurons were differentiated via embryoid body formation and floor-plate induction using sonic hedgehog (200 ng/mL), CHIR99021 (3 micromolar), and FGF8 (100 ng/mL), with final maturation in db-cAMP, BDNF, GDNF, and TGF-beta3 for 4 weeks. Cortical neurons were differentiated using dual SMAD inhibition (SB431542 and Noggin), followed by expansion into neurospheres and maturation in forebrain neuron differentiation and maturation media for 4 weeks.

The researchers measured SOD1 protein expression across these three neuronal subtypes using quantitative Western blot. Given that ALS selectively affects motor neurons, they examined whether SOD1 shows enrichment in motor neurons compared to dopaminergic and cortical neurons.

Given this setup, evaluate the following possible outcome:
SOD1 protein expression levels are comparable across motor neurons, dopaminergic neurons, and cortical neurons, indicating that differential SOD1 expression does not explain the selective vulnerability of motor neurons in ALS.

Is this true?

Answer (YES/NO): YES